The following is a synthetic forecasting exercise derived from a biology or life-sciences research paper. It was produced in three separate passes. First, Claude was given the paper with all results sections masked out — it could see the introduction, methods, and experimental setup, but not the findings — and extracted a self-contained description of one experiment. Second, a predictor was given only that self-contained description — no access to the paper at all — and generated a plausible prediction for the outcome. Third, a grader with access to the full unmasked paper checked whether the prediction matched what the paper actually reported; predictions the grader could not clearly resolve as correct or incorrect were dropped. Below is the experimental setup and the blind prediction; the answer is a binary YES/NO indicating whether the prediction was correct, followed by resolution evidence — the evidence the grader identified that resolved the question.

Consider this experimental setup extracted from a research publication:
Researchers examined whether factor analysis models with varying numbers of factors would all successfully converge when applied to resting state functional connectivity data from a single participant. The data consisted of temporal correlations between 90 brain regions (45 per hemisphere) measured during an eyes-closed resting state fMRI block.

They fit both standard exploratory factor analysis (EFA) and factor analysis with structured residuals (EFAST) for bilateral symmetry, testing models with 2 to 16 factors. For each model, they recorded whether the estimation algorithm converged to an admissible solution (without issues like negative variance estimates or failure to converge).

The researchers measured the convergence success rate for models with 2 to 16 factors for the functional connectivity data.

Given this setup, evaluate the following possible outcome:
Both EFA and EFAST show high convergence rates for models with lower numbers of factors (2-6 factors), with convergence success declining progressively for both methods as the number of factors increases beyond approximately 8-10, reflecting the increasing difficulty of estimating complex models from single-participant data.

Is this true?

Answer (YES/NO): NO